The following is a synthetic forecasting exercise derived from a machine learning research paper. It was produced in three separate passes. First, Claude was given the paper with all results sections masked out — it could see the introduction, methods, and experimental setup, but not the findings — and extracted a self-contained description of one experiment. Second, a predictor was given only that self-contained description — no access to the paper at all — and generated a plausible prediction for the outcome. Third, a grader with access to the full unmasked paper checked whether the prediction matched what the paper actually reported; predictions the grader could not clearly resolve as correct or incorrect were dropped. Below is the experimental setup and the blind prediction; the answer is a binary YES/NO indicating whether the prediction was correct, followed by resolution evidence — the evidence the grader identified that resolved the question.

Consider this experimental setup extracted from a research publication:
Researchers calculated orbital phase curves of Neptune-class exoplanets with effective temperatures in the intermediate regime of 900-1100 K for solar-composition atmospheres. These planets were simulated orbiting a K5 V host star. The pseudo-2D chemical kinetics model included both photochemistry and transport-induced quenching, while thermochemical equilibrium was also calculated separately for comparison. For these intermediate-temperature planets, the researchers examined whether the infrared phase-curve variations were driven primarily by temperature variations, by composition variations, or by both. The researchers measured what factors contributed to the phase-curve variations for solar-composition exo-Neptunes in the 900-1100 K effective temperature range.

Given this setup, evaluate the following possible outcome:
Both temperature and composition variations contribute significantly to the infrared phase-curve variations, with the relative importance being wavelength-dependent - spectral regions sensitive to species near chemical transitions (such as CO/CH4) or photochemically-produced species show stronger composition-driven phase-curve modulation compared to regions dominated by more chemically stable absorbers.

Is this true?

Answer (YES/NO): YES